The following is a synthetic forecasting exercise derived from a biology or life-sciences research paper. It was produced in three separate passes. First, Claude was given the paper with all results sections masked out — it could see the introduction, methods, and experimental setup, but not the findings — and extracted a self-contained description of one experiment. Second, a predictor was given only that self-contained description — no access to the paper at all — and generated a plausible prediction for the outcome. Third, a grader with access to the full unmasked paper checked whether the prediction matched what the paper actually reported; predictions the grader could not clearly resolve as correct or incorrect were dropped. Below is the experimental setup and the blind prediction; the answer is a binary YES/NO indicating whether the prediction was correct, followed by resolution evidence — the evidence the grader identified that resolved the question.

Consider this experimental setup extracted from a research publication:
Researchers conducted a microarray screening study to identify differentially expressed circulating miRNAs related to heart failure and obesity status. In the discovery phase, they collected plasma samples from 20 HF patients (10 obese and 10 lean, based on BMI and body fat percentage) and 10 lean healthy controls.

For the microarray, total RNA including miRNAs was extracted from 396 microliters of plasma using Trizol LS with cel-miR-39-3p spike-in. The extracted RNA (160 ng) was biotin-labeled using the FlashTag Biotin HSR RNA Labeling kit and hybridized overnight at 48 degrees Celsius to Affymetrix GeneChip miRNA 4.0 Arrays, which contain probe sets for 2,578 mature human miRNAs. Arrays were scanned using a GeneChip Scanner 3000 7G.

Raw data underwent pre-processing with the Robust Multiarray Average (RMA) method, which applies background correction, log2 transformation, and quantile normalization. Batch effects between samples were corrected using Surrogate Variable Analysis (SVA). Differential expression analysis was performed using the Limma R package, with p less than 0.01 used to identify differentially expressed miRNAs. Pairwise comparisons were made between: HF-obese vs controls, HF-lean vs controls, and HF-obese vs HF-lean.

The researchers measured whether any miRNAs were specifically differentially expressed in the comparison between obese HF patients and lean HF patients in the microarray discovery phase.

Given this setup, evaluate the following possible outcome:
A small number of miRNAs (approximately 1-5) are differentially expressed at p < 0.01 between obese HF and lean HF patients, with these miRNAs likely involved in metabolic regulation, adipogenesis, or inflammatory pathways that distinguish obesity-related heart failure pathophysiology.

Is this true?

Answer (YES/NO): NO